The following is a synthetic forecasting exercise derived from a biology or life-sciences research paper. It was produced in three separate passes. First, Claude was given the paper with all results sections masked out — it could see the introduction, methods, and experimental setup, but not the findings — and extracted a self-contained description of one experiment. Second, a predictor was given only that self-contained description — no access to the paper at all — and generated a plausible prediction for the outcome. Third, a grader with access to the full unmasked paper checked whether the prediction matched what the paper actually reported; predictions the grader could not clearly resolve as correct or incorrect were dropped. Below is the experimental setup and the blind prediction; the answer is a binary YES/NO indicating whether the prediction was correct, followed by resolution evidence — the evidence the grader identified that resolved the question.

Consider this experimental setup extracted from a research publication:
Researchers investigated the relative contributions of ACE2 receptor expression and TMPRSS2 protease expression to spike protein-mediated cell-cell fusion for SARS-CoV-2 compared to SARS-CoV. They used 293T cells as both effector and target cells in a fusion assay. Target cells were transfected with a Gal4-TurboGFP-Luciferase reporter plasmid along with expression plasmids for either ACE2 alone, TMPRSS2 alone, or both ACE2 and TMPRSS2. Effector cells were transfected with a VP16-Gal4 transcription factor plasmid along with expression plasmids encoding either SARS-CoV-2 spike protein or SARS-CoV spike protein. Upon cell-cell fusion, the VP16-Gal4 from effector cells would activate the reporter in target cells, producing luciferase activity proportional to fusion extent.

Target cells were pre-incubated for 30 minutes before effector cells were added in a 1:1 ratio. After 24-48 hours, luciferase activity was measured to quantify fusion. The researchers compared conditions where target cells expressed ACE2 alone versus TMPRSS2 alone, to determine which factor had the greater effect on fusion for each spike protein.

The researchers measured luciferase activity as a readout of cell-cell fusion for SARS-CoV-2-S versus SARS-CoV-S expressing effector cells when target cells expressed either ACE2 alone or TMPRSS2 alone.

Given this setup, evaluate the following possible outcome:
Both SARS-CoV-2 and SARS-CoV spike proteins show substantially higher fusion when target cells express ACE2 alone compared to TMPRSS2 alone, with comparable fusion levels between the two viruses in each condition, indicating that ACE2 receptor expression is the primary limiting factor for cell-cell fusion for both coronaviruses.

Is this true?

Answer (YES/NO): NO